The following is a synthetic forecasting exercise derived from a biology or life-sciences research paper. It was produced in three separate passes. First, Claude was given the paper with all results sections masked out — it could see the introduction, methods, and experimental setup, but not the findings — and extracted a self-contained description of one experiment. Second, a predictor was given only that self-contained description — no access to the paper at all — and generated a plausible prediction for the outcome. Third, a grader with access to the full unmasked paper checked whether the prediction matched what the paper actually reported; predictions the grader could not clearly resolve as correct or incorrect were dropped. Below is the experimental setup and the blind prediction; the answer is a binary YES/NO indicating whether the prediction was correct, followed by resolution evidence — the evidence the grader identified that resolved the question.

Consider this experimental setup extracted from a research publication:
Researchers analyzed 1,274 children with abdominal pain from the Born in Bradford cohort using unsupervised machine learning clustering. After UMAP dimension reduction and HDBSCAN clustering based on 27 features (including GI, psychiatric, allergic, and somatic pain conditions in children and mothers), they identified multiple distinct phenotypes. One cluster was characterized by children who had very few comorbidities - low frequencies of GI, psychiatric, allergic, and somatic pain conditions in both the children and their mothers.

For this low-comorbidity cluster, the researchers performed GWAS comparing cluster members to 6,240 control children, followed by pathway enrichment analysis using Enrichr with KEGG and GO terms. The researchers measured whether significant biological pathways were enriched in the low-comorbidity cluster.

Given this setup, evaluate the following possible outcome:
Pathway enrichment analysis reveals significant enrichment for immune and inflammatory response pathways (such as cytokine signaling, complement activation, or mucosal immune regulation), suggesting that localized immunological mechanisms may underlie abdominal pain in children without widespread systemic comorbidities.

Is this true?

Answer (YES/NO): NO